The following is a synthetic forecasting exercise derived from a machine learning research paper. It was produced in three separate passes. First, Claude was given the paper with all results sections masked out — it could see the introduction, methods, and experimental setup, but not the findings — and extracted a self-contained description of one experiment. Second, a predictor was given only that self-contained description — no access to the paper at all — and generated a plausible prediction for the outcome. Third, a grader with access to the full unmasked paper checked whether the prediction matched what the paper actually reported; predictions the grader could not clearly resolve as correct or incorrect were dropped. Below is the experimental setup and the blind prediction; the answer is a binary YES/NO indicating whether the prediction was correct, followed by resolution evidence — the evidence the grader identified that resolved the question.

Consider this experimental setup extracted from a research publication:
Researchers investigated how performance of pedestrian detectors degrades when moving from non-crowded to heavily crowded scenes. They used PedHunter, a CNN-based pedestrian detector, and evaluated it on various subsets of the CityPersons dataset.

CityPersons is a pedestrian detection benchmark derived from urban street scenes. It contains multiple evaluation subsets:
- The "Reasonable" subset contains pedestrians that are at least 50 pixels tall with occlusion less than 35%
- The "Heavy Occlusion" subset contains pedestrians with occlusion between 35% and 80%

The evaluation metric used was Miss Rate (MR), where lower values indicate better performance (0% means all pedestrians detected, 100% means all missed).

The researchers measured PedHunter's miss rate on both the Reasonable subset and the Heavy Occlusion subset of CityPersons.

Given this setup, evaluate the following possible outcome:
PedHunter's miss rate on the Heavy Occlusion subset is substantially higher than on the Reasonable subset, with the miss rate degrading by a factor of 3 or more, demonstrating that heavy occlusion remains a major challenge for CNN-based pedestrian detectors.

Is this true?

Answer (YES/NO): YES